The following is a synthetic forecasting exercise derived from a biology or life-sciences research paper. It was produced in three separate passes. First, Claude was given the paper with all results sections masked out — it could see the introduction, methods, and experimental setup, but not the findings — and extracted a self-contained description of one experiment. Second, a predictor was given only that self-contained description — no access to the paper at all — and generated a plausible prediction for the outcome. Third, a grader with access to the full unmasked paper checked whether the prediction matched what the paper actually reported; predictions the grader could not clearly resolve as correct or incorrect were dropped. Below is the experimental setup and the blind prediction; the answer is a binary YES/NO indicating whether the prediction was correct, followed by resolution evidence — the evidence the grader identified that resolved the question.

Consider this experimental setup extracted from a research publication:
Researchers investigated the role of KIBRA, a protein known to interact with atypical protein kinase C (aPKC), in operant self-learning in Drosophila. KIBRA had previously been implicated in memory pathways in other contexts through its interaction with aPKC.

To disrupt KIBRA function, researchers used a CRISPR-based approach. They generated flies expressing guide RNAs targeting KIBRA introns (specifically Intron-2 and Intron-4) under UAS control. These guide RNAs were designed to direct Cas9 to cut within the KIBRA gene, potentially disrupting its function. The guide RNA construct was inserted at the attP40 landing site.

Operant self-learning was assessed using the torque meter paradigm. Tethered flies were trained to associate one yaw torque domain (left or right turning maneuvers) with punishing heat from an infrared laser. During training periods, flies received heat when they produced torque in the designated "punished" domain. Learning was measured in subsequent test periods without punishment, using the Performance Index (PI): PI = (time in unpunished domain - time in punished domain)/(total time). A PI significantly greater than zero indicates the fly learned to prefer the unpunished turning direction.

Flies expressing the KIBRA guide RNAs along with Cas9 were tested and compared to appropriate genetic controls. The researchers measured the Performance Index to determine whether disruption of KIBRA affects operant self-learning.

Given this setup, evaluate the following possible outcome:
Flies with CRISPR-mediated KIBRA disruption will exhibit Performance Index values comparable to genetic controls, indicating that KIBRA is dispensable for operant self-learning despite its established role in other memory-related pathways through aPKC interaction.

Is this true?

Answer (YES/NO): YES